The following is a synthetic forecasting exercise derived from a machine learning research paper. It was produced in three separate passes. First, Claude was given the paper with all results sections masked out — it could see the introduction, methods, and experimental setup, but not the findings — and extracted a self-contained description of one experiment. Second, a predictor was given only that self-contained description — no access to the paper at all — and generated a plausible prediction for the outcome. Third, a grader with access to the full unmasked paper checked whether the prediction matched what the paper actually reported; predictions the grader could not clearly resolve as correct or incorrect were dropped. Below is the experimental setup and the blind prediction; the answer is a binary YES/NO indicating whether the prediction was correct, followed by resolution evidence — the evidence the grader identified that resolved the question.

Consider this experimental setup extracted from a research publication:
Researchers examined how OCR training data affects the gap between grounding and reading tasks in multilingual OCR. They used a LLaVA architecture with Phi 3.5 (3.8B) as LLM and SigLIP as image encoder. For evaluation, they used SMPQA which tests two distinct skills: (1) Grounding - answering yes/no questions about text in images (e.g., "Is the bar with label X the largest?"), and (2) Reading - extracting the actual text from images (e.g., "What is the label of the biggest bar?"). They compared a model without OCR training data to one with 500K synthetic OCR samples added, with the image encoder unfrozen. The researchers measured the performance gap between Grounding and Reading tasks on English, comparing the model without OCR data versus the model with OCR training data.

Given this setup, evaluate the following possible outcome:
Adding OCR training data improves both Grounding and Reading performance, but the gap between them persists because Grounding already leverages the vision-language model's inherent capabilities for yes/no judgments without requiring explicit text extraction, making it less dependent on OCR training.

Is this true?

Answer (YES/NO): NO